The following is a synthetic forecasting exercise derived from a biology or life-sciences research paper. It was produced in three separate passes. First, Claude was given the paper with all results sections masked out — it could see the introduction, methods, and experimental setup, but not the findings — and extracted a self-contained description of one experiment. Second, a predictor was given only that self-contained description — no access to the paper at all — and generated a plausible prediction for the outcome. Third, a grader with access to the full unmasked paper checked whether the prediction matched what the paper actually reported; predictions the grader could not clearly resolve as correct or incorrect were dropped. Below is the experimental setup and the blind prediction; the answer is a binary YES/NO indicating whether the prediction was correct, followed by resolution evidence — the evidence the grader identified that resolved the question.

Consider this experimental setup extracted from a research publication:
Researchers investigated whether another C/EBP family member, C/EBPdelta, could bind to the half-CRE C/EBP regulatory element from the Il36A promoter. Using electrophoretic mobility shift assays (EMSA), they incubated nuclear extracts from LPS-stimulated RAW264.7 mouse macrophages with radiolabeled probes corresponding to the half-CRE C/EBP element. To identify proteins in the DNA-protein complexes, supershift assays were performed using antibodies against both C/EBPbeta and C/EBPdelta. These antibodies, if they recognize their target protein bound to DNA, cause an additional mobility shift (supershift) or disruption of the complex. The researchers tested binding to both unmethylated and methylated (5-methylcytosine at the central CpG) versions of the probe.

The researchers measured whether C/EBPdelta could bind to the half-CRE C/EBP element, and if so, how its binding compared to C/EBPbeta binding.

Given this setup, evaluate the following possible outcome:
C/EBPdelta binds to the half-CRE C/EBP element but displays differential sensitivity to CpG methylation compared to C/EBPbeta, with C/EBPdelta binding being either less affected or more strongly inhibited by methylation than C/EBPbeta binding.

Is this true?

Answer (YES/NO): NO